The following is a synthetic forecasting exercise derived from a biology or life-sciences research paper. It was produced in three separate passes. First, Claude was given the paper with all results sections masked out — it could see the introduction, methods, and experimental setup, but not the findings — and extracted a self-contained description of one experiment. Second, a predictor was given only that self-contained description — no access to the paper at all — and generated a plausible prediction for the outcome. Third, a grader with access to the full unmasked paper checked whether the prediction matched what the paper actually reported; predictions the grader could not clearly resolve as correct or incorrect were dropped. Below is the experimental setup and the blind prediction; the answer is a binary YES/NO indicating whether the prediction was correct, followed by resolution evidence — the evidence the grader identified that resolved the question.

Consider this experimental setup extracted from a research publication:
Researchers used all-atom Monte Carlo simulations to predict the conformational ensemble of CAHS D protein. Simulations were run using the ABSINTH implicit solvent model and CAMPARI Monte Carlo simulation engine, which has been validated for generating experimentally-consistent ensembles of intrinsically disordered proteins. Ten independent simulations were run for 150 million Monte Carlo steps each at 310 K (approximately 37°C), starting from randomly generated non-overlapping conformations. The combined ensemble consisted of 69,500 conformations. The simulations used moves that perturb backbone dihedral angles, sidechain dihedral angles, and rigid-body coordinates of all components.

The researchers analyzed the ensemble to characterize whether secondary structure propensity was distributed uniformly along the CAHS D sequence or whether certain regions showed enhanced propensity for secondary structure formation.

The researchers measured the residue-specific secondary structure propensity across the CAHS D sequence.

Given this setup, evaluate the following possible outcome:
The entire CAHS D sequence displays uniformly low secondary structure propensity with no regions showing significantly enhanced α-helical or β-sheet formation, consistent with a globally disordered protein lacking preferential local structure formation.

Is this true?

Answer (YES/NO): NO